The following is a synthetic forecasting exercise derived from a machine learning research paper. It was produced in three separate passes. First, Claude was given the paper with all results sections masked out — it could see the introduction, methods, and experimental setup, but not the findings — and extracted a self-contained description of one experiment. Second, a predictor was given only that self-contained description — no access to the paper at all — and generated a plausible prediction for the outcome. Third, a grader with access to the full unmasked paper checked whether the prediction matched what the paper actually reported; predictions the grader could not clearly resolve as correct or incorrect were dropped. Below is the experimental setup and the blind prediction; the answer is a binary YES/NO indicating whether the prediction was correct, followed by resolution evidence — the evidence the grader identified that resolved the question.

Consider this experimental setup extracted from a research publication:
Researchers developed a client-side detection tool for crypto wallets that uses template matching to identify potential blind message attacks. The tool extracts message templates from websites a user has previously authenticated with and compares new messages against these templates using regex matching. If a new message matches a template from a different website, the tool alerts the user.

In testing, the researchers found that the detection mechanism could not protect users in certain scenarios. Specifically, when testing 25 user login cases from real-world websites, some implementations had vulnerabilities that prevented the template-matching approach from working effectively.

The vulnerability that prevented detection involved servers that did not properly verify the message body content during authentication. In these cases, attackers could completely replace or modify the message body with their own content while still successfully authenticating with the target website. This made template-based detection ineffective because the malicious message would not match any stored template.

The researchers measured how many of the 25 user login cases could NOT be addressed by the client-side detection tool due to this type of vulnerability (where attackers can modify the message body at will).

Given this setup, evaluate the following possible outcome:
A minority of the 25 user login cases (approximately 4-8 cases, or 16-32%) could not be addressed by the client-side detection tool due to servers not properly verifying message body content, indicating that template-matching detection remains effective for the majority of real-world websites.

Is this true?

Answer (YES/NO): YES